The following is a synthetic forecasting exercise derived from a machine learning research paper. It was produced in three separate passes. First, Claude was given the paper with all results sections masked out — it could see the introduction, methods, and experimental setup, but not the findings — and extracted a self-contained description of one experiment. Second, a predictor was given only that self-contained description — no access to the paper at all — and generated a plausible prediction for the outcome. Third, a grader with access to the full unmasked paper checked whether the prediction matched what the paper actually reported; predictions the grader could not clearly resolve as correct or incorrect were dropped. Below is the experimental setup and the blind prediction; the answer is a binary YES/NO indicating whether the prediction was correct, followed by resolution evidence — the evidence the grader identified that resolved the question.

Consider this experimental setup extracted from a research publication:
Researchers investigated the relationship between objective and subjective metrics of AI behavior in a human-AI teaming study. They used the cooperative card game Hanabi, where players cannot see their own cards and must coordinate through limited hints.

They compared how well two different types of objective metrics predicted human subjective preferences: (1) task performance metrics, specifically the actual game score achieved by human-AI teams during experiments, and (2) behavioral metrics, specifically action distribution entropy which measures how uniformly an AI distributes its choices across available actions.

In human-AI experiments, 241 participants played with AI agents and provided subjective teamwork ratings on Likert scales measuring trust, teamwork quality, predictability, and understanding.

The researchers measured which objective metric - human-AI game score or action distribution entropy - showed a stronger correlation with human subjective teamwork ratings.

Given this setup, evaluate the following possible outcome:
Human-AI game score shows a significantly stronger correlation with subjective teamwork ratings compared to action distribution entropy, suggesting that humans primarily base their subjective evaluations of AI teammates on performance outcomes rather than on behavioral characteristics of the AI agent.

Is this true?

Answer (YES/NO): NO